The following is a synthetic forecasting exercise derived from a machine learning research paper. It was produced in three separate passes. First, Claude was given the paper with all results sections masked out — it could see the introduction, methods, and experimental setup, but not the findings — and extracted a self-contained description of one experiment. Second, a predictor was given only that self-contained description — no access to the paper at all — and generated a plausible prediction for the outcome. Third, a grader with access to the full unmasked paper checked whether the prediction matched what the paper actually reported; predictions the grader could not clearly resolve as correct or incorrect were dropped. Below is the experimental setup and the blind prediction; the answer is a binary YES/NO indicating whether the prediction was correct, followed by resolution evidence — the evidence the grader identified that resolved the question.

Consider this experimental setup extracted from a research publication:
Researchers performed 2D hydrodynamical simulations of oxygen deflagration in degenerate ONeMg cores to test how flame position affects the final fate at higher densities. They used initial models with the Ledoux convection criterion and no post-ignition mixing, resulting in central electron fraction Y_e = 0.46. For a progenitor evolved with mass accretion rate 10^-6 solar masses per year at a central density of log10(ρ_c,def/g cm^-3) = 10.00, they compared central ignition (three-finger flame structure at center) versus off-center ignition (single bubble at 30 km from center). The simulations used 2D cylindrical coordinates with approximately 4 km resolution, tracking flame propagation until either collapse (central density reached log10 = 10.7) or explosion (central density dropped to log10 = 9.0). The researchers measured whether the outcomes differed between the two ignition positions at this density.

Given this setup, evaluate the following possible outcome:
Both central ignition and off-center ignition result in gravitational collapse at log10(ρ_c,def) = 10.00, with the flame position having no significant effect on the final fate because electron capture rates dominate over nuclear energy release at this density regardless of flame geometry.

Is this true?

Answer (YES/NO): NO